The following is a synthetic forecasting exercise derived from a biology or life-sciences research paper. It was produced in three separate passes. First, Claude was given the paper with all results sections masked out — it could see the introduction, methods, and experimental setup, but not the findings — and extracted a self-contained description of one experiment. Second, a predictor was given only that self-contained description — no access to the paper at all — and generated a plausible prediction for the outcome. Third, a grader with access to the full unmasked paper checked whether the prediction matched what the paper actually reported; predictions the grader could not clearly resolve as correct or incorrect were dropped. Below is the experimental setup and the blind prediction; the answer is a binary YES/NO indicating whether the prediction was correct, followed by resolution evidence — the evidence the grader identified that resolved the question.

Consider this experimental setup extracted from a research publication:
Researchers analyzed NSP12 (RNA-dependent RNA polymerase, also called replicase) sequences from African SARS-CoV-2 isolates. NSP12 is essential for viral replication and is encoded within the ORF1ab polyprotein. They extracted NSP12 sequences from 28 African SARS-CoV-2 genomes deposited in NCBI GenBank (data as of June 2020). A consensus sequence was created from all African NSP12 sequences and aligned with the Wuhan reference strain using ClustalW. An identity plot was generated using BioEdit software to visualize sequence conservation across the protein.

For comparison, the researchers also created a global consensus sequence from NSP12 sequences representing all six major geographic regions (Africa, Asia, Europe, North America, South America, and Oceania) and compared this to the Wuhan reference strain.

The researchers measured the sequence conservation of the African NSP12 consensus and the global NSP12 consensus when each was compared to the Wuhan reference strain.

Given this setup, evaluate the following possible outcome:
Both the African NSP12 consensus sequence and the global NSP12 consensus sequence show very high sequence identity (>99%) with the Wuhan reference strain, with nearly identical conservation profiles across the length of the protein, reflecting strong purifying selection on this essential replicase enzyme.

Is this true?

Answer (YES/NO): YES